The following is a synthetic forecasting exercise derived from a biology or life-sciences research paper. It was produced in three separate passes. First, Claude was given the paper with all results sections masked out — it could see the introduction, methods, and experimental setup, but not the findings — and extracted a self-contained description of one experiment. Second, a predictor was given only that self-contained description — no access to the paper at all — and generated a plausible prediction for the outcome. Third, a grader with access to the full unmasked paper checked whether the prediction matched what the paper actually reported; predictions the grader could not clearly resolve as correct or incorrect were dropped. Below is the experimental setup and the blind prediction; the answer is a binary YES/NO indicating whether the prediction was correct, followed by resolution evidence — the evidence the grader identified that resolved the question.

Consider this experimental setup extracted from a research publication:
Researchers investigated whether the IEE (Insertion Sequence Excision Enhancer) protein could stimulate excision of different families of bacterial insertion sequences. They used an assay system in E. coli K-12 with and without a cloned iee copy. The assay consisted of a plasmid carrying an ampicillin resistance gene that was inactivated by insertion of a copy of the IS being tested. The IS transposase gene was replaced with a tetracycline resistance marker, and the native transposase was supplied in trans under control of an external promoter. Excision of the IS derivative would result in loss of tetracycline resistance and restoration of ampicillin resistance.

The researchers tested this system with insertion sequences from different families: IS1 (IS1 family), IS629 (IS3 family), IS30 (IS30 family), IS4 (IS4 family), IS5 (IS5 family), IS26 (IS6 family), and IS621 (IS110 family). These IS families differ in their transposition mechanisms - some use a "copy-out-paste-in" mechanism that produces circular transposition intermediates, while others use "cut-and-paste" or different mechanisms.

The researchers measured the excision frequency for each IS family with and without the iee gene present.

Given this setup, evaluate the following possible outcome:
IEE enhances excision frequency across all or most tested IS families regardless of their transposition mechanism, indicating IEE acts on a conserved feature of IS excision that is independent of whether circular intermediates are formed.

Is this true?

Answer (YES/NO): NO